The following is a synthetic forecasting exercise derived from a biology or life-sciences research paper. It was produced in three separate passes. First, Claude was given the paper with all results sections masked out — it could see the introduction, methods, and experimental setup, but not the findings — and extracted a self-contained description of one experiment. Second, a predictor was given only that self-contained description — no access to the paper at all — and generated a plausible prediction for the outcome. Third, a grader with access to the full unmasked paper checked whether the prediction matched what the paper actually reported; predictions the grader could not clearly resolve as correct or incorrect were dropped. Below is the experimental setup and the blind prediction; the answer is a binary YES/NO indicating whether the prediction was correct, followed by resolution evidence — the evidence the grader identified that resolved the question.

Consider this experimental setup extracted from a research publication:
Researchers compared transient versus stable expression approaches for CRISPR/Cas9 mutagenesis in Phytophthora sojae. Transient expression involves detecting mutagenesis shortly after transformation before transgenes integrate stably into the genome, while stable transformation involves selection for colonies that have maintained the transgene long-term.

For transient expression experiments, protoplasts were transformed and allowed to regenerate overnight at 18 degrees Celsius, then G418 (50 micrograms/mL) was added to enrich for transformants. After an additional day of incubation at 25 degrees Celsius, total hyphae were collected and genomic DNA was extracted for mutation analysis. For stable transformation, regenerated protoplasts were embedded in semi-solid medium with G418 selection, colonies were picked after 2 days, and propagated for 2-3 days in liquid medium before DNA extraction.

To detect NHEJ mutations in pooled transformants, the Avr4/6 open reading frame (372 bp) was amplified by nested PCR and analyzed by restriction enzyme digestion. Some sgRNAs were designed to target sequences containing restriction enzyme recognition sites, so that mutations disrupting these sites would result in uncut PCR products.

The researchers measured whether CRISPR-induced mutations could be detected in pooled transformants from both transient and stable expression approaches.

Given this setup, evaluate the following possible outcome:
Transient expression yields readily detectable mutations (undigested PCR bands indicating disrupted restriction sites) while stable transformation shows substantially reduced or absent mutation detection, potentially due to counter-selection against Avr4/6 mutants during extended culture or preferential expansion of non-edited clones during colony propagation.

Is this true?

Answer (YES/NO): NO